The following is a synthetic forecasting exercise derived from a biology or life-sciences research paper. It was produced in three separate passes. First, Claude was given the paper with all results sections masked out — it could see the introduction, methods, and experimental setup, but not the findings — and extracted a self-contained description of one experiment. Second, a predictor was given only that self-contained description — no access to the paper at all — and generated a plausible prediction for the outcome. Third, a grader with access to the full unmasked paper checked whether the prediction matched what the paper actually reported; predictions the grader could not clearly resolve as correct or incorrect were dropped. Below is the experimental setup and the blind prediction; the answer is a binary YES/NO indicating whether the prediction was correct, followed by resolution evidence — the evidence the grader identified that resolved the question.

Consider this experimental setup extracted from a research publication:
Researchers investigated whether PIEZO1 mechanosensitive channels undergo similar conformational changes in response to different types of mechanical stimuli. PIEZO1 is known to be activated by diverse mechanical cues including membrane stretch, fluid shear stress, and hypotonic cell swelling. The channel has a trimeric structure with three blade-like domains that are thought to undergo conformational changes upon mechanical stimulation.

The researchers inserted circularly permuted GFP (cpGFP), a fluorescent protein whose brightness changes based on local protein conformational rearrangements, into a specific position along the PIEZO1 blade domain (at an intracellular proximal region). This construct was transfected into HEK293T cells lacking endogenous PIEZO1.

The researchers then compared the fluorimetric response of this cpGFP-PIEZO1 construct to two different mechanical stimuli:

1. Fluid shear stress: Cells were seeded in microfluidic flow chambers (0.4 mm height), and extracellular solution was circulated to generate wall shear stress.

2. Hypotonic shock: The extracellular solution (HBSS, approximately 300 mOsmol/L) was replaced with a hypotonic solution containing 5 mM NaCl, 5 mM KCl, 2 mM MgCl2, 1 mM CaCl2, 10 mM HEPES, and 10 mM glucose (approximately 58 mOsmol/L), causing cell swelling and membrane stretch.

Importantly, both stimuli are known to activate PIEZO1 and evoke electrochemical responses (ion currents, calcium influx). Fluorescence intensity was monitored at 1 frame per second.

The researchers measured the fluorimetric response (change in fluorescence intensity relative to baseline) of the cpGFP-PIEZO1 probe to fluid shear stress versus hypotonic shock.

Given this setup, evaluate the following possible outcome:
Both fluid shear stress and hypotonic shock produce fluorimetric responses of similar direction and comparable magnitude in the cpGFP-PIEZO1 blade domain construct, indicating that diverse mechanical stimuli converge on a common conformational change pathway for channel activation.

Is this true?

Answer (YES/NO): NO